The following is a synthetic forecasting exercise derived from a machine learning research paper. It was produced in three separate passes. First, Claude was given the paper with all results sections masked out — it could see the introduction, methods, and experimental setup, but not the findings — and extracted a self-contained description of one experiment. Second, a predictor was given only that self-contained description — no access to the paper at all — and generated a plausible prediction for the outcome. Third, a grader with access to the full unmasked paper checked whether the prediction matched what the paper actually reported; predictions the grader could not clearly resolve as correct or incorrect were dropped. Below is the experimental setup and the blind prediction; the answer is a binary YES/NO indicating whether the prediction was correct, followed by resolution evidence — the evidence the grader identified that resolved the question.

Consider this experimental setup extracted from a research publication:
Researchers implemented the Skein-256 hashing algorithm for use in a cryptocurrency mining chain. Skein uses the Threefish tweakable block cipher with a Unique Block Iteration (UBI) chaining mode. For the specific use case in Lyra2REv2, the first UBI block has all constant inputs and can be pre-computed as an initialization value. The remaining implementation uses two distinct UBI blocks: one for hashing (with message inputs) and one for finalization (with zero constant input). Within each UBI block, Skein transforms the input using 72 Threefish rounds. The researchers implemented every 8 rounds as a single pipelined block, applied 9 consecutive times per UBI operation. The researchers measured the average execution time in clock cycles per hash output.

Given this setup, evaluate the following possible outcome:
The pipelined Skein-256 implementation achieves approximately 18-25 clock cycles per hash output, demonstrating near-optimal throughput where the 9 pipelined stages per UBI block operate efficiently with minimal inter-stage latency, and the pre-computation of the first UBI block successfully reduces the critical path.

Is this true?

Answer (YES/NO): NO